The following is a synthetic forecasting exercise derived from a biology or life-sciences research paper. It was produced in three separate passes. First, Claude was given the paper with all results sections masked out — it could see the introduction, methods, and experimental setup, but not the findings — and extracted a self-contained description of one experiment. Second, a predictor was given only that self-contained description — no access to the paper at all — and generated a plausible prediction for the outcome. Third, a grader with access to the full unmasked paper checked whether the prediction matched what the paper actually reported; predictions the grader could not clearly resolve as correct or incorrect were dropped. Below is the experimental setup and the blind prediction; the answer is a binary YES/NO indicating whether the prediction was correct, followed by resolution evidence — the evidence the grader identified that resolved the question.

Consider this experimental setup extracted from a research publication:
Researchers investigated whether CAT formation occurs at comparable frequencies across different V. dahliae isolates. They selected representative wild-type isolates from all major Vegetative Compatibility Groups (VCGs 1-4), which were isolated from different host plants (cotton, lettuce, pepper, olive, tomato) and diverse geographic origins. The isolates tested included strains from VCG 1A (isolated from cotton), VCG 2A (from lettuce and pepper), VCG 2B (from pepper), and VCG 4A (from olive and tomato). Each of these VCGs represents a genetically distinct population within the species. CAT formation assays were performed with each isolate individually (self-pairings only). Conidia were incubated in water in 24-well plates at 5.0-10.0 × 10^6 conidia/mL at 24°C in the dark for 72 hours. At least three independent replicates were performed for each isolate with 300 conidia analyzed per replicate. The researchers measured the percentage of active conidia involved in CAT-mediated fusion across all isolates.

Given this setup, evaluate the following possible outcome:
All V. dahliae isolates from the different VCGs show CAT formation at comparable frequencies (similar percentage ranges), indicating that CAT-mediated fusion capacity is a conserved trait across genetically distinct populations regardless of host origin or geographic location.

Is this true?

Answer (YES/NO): NO